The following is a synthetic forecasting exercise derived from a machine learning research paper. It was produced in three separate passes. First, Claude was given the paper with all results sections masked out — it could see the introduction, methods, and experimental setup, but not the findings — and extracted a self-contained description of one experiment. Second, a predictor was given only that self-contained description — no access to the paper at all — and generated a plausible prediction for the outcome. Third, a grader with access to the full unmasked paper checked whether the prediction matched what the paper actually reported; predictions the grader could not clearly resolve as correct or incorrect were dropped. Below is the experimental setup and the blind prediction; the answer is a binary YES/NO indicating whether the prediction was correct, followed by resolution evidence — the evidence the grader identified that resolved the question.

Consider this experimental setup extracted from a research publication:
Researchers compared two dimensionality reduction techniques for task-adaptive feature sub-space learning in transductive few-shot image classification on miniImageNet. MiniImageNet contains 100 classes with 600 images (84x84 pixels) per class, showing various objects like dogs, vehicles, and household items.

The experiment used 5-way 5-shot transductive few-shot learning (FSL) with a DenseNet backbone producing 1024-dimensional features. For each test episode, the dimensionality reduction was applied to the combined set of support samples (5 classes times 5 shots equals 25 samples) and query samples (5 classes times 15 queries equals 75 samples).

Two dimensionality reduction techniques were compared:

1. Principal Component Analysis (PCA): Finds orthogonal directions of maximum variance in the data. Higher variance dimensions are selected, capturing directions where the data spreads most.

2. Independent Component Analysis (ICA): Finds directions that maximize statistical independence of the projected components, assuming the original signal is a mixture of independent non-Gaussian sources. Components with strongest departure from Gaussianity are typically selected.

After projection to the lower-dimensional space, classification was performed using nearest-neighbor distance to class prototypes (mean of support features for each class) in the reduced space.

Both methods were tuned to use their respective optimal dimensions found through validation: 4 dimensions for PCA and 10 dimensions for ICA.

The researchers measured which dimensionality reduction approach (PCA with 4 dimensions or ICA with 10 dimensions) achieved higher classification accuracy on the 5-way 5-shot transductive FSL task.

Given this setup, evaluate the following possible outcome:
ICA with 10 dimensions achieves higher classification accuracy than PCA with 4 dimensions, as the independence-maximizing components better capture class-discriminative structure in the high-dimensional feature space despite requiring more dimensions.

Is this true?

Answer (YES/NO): YES